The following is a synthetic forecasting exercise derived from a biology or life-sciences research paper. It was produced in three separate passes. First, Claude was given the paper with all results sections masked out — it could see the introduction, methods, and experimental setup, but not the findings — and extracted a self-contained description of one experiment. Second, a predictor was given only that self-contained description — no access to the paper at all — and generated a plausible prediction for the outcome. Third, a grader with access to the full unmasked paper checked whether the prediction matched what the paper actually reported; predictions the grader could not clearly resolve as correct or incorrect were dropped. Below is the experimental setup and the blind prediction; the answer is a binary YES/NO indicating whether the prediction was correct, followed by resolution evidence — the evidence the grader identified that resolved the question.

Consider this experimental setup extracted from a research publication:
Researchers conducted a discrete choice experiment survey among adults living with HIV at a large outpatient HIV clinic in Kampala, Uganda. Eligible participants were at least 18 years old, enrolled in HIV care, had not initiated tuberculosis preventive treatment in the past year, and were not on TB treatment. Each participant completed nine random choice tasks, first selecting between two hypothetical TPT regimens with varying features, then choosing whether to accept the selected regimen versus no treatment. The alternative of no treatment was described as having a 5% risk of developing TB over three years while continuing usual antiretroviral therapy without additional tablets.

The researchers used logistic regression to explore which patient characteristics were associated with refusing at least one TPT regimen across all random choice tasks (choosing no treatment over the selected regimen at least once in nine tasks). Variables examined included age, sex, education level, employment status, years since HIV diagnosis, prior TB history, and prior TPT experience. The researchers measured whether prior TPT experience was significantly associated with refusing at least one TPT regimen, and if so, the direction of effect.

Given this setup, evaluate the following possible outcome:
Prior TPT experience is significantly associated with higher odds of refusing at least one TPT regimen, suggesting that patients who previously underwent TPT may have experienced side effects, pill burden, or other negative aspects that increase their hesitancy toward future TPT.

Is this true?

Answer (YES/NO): NO